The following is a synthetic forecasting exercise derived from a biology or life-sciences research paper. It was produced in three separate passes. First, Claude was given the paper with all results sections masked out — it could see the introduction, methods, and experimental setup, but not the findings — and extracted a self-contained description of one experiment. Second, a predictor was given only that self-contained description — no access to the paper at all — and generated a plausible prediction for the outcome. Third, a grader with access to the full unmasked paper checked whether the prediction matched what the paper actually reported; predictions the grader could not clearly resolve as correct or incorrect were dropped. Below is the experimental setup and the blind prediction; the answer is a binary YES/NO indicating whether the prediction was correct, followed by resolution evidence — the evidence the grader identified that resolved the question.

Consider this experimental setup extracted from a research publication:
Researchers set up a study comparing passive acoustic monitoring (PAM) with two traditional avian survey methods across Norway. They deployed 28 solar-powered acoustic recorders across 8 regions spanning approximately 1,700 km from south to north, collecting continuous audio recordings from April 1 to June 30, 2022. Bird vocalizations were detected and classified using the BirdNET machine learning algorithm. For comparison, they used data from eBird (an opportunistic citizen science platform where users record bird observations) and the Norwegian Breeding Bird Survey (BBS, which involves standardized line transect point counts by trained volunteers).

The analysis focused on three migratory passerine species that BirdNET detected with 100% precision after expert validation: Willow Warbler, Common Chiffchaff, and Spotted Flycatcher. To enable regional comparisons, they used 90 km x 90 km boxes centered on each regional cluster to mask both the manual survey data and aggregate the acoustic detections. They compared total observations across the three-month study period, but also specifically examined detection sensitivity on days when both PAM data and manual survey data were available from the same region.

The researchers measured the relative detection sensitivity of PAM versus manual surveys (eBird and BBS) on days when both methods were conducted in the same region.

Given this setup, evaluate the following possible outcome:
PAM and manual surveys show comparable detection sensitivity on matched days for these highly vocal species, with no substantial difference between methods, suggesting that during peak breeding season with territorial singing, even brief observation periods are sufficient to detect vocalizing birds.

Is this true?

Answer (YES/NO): NO